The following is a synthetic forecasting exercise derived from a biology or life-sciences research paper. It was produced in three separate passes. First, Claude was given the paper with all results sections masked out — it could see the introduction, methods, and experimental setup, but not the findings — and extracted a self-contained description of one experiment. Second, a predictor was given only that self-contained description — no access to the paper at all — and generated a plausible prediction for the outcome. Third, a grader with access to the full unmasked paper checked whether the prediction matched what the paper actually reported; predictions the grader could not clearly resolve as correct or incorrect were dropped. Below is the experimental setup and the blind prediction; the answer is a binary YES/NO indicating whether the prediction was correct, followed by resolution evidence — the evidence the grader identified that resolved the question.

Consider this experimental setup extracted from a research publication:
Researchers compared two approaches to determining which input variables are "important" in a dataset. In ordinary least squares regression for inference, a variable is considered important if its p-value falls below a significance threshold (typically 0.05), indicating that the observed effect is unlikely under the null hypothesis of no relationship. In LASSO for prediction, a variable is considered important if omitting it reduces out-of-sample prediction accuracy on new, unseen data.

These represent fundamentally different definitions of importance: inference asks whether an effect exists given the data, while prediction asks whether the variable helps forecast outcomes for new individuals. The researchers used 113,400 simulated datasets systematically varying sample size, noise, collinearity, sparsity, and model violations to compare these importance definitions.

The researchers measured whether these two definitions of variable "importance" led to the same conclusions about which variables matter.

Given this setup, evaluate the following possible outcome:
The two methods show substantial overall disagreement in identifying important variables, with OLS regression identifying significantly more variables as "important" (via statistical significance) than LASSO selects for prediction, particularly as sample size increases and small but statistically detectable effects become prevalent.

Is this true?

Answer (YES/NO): NO